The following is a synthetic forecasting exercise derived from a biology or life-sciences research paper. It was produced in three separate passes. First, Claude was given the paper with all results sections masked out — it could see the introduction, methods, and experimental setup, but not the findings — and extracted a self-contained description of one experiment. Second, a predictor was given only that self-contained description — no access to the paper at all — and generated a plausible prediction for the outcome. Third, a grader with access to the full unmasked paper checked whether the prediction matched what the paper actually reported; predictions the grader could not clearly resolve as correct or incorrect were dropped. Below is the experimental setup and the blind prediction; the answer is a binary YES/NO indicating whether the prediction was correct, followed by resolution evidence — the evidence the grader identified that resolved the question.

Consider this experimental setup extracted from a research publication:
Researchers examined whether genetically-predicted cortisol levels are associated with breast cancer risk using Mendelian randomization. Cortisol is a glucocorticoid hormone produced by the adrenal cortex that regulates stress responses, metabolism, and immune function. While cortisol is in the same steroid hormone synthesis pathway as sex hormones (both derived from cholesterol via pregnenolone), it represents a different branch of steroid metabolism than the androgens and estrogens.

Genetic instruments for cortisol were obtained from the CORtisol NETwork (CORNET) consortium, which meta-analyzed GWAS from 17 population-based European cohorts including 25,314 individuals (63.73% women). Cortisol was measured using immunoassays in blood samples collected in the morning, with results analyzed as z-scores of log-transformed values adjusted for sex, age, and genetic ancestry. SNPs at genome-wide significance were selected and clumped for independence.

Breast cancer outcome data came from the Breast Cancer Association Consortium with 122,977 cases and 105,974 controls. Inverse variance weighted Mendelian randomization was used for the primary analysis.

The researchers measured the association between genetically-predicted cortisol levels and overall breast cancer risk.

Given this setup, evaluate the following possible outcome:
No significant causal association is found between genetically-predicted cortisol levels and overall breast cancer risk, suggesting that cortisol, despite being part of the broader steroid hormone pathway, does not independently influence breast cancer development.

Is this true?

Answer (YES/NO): YES